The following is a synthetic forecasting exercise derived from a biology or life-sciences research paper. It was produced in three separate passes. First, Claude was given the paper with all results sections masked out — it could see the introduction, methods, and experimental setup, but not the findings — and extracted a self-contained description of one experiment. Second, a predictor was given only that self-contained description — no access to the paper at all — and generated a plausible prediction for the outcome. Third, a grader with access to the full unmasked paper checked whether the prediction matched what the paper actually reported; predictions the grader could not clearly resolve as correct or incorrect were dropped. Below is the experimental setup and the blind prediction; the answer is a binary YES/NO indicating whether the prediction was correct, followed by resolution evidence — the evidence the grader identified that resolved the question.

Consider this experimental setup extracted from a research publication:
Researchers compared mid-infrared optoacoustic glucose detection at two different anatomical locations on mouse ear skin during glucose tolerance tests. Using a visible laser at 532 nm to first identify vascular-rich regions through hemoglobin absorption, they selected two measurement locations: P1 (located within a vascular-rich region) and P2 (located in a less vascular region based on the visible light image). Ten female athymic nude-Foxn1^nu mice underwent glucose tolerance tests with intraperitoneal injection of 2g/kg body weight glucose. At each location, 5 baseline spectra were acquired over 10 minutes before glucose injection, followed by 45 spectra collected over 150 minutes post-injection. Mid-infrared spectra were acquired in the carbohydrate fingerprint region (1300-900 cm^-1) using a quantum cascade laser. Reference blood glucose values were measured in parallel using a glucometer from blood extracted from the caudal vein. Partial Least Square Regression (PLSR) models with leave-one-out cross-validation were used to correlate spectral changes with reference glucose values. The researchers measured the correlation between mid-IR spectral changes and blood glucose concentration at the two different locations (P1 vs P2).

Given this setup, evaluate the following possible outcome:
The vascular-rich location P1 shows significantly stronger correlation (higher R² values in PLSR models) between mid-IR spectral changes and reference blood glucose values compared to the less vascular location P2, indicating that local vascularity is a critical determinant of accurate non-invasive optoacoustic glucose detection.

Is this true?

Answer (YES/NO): YES